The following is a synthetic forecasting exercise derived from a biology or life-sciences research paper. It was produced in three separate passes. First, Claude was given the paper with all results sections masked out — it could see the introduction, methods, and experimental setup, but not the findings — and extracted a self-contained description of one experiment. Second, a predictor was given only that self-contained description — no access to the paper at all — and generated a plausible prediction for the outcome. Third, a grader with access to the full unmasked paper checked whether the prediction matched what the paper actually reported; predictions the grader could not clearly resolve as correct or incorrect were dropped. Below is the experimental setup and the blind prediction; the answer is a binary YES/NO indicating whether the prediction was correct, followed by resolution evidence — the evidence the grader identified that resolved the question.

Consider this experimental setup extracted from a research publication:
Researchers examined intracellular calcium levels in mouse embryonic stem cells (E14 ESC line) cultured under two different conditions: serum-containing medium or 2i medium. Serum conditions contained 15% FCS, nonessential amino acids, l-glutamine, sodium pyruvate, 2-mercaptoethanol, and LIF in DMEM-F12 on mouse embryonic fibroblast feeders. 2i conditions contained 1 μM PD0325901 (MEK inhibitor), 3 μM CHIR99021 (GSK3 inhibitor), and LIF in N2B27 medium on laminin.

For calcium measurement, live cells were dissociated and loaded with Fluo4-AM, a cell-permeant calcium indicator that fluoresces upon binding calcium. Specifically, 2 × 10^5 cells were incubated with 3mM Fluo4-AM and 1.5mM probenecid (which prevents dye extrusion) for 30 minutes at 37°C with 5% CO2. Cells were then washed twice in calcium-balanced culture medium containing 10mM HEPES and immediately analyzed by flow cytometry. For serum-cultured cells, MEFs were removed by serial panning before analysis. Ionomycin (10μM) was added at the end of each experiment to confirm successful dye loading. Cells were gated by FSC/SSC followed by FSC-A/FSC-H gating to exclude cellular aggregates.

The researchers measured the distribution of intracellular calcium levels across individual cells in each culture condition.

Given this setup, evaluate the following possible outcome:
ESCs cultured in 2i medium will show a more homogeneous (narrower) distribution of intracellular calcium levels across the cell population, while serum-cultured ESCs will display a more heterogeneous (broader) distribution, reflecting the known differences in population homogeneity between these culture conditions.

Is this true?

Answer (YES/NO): NO